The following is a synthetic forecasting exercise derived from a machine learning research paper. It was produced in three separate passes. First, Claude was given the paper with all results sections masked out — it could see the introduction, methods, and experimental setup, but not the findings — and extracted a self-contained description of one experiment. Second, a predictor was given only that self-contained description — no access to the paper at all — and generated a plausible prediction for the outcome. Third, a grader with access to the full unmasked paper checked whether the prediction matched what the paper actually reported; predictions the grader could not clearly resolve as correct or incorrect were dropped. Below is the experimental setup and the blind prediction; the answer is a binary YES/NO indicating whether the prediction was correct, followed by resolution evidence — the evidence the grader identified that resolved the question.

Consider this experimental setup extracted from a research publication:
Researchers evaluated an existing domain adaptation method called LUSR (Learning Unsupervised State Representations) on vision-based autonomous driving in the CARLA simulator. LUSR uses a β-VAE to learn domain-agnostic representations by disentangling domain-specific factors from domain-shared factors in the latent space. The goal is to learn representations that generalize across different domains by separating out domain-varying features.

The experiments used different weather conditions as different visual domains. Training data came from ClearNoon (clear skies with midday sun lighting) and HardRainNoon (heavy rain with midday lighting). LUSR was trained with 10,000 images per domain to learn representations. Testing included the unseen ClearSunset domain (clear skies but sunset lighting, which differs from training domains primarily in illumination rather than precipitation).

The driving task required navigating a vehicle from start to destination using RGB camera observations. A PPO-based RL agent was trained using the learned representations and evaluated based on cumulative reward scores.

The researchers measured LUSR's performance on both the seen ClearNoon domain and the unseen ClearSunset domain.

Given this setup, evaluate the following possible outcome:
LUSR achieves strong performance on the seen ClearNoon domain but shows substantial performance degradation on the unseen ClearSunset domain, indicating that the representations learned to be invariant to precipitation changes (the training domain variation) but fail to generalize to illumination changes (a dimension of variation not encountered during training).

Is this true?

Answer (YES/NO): NO